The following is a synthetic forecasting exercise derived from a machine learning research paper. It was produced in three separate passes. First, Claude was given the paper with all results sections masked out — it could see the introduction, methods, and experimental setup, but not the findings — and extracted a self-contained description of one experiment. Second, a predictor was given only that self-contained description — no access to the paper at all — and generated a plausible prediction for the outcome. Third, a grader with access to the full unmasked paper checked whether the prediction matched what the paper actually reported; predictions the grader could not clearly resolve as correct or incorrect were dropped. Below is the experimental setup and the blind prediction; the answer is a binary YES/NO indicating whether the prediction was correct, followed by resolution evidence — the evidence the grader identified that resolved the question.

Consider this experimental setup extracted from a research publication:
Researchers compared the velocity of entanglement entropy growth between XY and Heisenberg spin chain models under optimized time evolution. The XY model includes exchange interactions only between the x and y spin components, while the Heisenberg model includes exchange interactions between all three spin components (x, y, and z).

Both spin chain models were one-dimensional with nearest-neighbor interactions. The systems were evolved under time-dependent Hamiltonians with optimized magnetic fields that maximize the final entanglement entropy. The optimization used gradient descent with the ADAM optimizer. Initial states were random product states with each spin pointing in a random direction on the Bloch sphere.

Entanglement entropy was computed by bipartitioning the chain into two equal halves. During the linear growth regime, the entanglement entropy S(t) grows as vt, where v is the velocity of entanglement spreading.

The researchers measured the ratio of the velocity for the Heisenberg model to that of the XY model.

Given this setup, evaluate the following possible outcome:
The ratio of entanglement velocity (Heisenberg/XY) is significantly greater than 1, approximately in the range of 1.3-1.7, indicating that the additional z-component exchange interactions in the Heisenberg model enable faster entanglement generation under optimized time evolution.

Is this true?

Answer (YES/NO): NO